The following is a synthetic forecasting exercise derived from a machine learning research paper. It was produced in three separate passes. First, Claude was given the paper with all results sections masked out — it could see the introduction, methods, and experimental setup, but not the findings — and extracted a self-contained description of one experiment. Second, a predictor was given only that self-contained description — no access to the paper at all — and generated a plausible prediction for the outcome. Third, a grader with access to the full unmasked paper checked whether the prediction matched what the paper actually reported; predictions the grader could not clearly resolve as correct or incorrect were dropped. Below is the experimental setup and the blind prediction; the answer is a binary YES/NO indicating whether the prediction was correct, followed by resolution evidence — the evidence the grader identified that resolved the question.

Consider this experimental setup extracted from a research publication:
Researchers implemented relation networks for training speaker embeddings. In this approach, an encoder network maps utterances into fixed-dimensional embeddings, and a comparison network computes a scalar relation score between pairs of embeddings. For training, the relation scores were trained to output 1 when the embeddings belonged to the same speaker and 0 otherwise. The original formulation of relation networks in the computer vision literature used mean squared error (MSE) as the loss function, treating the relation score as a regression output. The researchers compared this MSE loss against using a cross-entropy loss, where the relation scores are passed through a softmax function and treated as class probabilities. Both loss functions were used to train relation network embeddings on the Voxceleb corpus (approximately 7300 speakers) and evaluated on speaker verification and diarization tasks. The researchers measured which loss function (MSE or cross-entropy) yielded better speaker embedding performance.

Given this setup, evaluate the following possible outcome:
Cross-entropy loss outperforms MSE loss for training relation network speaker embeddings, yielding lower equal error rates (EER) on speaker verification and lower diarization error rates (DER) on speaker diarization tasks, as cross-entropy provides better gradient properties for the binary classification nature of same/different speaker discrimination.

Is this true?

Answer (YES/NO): YES